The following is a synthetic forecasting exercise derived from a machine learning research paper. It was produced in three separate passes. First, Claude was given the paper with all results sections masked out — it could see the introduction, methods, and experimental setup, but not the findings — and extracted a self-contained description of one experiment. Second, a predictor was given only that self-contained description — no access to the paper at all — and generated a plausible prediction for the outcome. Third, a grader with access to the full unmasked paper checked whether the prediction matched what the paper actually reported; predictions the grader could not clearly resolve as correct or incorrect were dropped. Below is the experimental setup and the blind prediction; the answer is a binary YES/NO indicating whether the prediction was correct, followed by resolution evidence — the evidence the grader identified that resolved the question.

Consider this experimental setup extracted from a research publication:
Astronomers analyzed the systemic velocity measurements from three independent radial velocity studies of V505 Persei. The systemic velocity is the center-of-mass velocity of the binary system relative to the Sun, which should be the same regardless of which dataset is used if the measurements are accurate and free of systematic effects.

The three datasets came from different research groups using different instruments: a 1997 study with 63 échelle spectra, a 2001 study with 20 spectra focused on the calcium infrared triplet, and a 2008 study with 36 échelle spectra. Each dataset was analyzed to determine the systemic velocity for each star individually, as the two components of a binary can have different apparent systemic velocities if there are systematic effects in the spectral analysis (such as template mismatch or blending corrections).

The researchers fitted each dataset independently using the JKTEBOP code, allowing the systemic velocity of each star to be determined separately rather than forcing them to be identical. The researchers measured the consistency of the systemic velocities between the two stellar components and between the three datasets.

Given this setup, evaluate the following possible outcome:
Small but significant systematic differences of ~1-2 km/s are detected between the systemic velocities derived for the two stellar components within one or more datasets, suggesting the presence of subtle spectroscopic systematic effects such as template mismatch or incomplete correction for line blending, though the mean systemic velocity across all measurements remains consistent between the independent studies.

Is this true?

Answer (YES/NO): NO